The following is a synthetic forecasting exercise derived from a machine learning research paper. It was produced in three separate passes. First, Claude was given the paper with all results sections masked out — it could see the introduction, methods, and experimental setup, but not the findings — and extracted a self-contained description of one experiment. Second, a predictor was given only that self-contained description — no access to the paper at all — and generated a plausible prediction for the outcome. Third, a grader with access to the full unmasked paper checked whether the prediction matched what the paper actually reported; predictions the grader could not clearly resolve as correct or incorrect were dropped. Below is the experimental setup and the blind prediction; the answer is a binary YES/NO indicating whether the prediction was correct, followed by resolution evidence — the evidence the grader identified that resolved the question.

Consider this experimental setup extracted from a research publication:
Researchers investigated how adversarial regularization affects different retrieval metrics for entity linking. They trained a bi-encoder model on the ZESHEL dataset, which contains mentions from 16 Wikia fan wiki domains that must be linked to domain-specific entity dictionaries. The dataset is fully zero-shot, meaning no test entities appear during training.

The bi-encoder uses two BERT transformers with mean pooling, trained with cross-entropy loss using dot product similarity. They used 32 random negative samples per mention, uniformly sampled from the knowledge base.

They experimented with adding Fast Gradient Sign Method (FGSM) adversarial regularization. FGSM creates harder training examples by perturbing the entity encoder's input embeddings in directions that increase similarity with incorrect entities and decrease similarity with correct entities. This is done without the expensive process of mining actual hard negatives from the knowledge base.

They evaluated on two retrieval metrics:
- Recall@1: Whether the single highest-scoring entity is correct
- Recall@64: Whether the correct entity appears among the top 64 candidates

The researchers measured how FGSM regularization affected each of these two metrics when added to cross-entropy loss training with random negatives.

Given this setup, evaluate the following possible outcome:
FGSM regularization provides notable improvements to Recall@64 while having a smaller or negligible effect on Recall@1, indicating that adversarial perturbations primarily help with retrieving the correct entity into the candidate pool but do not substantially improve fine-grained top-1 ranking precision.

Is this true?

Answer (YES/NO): NO